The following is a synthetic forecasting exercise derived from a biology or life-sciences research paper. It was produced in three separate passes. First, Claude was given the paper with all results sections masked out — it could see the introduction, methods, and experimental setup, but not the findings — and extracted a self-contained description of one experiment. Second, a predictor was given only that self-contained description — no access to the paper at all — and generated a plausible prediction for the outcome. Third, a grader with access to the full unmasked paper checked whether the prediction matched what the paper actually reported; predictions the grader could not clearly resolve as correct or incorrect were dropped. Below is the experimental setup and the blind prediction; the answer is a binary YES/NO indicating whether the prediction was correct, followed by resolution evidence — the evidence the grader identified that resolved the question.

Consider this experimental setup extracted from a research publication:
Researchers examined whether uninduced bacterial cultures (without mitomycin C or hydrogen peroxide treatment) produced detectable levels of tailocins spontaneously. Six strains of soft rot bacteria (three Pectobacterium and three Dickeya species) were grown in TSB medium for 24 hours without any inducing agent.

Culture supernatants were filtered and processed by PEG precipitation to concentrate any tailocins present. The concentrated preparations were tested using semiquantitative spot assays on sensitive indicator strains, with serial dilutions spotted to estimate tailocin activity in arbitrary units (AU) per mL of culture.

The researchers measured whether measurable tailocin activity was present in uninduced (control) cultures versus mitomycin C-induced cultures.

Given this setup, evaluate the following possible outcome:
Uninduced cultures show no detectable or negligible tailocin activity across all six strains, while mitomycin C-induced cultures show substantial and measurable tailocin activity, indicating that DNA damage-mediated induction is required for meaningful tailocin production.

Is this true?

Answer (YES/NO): NO